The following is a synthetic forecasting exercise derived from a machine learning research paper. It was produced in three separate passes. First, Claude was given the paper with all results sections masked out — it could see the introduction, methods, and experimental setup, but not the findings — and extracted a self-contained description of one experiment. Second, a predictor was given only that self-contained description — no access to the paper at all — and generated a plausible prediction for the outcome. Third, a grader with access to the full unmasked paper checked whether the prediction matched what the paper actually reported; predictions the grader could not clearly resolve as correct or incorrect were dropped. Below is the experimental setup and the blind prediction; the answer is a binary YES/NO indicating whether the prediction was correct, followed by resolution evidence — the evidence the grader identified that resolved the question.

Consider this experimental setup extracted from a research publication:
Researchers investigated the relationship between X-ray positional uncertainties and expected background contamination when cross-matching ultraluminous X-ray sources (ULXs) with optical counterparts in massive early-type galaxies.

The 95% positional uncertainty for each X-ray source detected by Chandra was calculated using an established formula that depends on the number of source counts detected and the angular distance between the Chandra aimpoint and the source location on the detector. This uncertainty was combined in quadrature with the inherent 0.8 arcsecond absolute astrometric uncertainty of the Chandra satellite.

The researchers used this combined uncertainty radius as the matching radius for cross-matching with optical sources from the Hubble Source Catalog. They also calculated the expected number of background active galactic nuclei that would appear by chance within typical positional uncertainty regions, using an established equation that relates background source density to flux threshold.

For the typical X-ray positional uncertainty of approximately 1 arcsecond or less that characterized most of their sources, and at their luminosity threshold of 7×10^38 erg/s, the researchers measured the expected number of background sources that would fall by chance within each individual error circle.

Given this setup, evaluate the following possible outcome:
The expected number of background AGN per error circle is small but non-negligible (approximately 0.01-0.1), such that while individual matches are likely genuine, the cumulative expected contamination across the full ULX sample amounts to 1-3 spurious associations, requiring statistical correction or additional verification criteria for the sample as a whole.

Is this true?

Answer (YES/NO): NO